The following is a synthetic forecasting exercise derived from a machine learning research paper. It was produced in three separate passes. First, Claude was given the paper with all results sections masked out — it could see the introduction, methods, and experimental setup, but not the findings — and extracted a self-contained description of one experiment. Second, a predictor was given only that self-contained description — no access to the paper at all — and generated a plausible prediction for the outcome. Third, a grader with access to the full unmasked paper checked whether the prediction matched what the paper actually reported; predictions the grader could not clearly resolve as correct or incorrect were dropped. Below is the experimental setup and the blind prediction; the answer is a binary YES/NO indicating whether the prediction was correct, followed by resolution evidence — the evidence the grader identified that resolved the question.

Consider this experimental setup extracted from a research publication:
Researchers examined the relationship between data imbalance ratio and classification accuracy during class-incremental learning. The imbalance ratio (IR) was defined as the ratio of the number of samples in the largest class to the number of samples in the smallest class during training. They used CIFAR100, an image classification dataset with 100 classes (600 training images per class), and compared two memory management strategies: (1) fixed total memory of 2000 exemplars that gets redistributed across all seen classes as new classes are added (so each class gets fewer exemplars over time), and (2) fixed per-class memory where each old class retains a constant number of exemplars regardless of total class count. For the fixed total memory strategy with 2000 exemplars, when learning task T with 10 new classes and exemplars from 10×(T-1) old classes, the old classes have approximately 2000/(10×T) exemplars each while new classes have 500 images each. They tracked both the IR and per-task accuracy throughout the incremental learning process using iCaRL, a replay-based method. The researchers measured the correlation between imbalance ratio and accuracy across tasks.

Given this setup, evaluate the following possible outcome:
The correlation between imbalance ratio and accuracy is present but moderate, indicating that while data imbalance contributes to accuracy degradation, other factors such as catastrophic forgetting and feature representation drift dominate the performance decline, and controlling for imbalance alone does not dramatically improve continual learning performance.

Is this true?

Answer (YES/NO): NO